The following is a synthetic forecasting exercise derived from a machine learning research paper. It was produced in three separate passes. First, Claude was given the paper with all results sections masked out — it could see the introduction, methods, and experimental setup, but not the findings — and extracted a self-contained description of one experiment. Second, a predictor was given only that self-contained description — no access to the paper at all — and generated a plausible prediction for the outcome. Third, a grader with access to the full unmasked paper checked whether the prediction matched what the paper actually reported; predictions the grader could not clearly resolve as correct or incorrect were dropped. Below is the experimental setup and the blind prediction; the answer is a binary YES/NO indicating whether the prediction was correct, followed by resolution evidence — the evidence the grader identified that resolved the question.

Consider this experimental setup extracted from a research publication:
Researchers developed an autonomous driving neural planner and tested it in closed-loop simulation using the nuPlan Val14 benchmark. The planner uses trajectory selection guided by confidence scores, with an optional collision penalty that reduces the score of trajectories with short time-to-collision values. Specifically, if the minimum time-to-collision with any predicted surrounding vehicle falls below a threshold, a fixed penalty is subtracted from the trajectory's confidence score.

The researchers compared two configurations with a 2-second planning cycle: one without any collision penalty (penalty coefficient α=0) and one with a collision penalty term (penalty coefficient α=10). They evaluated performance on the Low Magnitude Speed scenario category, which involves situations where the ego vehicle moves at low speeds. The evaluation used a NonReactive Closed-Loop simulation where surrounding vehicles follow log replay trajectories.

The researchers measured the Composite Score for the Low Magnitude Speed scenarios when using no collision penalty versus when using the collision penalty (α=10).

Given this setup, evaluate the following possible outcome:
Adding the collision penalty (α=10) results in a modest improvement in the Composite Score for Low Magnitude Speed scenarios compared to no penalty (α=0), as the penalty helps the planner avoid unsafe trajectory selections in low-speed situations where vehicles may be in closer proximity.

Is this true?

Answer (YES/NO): NO